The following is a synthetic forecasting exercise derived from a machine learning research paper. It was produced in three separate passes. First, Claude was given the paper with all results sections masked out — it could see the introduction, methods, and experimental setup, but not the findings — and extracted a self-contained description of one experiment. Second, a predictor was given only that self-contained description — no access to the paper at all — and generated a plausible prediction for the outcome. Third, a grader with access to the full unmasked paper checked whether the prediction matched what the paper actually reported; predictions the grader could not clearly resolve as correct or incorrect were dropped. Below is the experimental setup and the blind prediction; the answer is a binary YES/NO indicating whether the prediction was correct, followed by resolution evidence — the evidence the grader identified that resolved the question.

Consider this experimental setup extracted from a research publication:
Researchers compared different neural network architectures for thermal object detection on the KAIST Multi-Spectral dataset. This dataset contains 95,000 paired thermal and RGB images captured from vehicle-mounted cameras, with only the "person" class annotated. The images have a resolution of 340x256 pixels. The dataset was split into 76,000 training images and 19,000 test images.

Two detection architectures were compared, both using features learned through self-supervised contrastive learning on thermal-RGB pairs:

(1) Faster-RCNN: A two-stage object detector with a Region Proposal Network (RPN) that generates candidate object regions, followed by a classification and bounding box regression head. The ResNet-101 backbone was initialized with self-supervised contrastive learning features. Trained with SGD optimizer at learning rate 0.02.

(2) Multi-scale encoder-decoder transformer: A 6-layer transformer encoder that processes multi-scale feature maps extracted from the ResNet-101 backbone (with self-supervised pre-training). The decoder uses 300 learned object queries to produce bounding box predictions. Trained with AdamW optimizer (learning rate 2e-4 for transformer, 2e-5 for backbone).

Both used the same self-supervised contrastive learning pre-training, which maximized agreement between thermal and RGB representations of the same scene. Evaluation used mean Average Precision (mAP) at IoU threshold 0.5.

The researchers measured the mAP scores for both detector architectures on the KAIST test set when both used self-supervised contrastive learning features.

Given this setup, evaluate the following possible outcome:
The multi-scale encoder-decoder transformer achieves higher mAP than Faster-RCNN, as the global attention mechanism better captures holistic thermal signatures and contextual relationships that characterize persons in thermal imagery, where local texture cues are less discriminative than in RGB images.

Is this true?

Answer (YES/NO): YES